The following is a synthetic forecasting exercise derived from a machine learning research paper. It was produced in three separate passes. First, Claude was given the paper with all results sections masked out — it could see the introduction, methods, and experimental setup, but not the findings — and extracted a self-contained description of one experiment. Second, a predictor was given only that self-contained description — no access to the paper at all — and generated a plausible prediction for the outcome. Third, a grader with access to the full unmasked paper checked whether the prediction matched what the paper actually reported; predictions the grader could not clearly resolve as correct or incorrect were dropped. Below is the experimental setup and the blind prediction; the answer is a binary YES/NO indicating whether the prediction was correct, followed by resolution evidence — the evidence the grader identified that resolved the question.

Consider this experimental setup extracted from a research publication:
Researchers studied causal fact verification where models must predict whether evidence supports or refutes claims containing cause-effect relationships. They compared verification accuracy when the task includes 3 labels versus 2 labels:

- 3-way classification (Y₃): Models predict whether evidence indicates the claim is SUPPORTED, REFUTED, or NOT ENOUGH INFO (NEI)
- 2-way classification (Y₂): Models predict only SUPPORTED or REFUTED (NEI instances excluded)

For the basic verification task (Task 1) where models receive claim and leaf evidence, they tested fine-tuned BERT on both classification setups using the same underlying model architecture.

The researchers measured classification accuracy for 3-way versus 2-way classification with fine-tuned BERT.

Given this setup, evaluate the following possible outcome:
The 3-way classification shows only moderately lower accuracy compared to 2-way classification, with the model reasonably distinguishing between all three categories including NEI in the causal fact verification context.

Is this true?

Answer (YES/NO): YES